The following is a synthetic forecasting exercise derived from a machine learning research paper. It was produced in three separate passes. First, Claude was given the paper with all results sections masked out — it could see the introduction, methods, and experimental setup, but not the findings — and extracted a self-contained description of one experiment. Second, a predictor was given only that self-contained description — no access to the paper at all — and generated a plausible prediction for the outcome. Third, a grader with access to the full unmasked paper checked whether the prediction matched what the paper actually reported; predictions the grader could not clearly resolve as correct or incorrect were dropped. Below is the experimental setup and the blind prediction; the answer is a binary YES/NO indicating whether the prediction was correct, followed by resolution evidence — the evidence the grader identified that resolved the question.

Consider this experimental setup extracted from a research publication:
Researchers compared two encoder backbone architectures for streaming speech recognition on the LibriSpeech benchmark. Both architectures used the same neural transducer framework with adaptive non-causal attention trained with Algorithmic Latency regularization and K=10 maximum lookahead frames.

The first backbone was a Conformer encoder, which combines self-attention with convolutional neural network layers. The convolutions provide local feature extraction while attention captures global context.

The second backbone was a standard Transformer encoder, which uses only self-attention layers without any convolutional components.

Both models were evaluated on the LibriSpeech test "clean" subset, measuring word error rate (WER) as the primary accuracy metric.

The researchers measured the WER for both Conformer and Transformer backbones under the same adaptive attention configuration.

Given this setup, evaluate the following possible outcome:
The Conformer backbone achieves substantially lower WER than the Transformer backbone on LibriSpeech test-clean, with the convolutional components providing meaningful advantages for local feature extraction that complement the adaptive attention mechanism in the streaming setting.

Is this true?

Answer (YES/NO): NO